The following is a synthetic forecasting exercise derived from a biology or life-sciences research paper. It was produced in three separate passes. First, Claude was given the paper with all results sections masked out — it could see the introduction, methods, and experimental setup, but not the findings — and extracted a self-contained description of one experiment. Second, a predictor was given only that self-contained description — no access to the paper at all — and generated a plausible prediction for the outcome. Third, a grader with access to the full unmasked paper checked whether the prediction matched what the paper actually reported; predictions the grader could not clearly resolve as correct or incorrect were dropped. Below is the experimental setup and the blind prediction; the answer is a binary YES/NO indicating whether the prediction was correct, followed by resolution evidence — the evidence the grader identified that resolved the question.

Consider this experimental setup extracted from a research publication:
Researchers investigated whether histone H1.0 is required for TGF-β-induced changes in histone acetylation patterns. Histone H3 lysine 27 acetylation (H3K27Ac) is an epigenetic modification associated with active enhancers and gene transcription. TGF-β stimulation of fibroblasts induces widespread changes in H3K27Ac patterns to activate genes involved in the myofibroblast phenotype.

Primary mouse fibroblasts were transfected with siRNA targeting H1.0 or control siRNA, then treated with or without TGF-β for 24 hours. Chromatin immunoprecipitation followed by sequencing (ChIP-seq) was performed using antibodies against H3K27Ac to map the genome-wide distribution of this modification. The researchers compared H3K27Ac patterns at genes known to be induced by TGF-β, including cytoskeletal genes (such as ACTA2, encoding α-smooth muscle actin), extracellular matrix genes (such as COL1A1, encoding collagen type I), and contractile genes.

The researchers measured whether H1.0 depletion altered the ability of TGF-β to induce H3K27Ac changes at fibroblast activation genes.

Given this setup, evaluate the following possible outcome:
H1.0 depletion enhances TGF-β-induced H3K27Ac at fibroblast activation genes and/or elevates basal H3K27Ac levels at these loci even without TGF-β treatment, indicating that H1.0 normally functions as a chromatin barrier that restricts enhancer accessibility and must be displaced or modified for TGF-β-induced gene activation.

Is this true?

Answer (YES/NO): NO